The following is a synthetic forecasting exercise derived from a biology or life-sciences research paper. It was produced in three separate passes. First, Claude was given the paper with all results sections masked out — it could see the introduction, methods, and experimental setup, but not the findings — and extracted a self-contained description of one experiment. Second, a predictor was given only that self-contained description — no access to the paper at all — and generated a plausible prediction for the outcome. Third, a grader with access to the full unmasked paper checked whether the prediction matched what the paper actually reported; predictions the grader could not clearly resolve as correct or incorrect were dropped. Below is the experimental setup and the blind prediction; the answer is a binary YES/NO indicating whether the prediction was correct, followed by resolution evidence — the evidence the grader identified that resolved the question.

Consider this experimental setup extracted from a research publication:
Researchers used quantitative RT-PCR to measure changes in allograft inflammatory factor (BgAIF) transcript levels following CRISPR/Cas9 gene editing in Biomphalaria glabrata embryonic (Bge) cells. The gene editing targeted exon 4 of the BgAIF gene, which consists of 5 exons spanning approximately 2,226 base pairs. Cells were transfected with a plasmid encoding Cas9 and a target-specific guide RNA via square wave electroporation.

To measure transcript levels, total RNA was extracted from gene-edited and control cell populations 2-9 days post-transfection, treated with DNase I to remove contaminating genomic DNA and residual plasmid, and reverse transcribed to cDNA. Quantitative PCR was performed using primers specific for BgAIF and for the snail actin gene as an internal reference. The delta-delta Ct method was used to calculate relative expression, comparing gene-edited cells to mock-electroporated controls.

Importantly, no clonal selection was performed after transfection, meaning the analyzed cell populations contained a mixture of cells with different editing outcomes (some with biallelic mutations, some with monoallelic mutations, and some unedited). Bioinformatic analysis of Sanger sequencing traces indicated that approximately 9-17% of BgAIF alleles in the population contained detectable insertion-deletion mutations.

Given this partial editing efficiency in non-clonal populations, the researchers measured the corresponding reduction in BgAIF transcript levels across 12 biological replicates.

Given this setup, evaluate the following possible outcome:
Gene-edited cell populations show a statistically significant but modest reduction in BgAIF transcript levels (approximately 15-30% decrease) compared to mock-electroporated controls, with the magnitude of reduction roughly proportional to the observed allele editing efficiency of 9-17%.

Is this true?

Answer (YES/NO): NO